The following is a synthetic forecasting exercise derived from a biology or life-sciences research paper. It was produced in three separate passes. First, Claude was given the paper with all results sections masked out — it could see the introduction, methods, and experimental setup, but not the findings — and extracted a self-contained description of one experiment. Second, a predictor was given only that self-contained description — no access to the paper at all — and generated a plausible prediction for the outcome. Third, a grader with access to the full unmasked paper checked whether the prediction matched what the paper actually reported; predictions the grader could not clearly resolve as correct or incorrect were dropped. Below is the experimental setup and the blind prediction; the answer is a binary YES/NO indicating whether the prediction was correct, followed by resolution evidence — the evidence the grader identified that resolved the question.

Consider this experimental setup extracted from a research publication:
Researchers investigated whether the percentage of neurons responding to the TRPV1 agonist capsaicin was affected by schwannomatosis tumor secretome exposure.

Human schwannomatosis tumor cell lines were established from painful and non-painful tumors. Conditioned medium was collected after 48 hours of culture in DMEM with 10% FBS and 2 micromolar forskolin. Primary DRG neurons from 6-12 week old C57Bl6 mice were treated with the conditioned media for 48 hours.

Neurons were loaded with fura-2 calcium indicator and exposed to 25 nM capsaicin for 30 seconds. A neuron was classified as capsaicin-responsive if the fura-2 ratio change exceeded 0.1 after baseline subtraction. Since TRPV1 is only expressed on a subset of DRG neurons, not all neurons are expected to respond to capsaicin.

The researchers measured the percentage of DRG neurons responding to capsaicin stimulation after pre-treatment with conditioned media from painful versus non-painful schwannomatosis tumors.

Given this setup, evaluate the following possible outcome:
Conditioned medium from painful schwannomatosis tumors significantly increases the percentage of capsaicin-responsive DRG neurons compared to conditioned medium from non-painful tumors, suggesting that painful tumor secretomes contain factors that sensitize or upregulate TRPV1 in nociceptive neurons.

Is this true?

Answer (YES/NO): YES